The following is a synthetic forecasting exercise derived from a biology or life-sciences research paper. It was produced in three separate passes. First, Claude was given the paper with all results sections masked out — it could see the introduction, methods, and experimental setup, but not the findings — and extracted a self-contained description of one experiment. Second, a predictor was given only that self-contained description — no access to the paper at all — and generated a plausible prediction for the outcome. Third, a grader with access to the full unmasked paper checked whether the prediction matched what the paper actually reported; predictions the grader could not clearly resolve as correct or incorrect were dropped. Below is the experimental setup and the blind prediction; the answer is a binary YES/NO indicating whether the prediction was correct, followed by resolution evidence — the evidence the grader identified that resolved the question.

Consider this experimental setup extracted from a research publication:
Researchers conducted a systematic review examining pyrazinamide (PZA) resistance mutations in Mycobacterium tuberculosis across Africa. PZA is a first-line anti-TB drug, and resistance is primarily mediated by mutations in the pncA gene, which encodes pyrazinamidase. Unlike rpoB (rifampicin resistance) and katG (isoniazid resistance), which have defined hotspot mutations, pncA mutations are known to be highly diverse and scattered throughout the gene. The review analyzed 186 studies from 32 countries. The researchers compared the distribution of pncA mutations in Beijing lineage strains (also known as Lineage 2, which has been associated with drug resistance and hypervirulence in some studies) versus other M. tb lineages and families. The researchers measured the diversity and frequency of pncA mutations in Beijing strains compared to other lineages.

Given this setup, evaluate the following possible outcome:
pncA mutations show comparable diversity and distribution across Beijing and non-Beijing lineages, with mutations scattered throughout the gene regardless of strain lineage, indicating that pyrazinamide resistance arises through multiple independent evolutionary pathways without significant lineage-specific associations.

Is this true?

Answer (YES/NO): NO